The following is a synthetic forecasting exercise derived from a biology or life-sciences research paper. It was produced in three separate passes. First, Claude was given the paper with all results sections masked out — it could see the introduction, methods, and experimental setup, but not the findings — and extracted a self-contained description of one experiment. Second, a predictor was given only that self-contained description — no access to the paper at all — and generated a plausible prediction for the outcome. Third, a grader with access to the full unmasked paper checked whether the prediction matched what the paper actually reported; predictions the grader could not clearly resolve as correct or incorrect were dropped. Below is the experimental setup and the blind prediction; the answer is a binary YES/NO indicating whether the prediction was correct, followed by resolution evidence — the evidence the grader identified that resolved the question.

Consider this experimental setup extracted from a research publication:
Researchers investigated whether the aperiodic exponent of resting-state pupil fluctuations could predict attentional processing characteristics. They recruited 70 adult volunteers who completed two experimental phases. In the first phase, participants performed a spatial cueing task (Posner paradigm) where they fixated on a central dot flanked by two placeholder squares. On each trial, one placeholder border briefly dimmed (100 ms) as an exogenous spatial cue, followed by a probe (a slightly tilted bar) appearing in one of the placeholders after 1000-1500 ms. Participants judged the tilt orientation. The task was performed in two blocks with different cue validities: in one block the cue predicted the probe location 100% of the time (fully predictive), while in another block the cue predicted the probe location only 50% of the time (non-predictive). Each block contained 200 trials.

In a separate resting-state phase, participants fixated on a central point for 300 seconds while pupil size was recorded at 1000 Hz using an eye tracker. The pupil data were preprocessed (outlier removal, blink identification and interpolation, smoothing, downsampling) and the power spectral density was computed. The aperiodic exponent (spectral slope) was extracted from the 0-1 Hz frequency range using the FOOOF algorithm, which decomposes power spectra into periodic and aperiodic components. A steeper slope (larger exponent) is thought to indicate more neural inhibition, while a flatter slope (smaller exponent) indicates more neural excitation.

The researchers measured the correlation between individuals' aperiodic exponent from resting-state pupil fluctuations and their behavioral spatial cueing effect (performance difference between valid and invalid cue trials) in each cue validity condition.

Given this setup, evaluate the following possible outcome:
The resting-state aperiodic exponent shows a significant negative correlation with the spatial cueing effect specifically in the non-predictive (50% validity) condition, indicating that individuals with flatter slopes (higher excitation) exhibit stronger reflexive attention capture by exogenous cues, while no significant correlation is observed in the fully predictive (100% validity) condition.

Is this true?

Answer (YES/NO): NO